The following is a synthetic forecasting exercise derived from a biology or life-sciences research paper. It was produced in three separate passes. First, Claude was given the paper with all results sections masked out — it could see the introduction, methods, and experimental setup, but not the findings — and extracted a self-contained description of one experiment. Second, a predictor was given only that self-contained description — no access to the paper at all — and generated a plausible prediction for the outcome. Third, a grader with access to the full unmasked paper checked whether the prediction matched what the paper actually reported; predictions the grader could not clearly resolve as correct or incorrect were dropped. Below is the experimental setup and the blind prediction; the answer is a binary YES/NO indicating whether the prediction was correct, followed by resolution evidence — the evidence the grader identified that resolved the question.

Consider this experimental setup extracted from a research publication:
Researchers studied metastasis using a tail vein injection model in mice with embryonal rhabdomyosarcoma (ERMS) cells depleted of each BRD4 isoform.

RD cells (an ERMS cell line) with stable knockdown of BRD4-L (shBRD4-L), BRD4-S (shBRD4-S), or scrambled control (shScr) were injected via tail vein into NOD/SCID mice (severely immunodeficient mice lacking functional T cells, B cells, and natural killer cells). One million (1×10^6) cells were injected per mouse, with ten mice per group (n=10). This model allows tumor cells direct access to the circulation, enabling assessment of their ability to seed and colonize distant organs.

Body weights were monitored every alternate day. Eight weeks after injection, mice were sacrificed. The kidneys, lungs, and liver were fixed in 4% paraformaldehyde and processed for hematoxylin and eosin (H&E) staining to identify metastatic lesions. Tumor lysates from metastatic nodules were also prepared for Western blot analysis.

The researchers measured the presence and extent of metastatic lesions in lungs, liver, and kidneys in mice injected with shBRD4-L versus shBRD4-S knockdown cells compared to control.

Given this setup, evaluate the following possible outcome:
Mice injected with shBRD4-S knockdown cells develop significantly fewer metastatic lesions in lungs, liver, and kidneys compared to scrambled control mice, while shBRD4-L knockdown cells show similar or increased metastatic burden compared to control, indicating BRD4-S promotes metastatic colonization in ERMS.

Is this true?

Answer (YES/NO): NO